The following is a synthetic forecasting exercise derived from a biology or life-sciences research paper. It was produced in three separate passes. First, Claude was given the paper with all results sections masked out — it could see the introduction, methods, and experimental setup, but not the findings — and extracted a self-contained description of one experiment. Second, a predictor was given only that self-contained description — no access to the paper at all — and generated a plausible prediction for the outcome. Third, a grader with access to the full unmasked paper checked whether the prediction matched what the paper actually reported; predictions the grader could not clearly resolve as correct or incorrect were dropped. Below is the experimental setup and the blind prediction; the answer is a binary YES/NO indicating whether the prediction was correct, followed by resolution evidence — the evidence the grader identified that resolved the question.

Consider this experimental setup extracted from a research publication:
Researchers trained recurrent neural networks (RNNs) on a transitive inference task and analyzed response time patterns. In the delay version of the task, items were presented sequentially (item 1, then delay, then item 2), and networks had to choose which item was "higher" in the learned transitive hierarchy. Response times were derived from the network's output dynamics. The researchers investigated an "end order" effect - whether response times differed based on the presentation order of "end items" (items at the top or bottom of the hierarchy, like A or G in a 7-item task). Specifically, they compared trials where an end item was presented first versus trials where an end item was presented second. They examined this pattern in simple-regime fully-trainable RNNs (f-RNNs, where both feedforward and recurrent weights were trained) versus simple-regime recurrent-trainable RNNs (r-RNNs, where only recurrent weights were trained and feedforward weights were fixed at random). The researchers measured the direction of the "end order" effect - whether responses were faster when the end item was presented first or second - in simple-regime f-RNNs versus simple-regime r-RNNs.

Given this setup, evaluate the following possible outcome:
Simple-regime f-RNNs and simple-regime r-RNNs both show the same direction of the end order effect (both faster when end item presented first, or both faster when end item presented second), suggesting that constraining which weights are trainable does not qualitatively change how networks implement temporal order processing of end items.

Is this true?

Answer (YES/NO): NO